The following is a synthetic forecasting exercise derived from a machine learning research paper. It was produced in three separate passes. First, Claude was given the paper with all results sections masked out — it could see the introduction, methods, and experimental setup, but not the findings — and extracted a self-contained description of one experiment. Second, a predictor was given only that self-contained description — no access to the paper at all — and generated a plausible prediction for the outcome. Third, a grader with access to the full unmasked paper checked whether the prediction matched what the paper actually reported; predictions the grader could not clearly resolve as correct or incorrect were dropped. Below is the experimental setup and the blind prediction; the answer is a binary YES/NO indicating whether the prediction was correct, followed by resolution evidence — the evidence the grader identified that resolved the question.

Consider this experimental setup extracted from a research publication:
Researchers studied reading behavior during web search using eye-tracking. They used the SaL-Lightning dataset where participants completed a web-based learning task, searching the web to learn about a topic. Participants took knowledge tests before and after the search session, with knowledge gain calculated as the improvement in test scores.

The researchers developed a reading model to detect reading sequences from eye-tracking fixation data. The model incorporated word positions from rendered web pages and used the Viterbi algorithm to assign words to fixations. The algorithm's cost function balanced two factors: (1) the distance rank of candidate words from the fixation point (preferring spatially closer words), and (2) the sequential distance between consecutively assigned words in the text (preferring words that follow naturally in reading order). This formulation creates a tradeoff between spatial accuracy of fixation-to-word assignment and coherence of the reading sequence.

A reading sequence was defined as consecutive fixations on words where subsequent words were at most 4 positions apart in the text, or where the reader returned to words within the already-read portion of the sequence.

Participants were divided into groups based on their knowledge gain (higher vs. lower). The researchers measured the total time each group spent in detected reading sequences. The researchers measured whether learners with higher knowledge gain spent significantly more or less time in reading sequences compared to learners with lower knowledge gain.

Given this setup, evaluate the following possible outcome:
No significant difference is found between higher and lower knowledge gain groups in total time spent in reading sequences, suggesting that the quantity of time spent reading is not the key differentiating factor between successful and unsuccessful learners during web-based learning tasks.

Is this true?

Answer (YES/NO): NO